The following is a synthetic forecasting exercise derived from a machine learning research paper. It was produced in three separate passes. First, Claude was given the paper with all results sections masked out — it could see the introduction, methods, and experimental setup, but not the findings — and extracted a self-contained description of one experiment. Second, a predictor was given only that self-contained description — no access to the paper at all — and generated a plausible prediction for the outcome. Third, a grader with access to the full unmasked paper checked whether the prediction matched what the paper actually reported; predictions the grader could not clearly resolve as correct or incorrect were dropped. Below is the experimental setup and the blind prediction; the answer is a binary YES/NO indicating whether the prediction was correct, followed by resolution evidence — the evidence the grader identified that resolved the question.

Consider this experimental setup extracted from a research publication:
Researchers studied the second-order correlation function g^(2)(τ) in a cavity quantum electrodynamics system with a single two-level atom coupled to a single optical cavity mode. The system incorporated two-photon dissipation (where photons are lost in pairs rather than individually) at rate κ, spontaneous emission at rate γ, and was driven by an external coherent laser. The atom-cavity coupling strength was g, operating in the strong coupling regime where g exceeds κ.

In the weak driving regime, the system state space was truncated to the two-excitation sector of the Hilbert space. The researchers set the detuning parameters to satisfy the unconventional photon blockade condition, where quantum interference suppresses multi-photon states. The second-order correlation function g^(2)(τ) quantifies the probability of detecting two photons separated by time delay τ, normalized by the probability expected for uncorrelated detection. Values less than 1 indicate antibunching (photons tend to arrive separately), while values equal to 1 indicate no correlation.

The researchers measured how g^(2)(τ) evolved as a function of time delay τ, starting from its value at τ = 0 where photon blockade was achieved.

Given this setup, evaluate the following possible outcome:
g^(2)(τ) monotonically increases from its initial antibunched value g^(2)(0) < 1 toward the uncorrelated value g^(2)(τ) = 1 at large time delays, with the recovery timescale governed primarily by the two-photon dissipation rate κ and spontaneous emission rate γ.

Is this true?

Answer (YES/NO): YES